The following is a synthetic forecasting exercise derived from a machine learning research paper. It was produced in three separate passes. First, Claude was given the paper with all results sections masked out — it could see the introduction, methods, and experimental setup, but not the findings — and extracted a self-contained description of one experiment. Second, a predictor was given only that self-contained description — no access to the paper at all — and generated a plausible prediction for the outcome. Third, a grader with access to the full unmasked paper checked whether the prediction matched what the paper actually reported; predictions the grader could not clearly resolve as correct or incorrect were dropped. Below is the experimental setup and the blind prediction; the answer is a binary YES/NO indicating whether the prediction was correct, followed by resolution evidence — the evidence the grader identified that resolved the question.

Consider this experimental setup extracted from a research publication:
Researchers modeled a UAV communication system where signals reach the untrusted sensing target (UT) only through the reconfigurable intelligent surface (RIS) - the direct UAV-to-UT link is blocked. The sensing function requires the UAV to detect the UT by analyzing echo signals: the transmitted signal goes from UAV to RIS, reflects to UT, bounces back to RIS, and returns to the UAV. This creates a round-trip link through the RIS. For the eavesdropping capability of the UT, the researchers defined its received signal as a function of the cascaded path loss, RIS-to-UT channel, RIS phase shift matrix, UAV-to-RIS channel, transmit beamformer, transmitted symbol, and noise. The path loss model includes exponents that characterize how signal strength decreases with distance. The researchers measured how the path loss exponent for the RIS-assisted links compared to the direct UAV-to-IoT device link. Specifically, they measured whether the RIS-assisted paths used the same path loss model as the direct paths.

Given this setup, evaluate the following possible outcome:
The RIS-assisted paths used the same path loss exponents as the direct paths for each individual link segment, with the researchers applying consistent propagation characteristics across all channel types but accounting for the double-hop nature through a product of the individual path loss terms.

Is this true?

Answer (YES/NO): NO